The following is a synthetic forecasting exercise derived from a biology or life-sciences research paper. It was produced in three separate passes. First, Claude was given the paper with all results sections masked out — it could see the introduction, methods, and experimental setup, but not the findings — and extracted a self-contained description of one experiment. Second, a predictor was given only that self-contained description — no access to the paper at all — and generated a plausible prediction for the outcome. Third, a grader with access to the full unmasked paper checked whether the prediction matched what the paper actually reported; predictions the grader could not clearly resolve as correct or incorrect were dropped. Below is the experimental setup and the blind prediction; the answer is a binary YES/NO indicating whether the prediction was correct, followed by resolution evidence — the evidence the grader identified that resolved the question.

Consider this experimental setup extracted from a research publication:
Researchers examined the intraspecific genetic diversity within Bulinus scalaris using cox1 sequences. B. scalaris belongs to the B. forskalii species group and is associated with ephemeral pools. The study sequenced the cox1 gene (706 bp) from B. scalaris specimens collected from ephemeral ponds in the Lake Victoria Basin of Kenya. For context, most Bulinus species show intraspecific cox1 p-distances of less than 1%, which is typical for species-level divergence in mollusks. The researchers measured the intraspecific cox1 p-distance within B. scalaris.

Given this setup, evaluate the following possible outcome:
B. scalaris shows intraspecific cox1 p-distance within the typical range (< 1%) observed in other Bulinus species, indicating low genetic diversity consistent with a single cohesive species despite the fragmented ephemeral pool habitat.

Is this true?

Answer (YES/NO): NO